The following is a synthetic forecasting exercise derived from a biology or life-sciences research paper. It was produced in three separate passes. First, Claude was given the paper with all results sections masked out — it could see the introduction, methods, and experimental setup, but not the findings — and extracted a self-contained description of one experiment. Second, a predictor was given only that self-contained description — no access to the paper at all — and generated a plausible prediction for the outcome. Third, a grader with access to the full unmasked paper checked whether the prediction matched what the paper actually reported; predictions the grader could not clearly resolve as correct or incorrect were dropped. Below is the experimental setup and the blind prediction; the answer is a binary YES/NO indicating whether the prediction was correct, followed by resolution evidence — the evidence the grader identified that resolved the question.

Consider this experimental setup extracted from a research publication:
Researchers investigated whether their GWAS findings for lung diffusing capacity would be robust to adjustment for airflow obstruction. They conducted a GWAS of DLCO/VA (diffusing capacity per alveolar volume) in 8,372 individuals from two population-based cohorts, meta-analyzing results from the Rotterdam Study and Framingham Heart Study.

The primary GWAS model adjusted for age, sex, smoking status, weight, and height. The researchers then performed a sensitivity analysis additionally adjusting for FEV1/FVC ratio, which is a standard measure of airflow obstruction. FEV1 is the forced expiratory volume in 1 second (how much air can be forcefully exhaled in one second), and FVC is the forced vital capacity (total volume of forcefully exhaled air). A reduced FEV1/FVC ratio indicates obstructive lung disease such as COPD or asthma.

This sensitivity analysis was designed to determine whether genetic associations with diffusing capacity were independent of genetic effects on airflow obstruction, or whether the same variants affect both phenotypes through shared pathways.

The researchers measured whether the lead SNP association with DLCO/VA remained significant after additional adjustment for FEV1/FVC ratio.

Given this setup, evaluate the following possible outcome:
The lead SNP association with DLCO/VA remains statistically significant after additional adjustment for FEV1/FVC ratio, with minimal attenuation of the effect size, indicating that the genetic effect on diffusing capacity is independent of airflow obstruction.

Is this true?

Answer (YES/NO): YES